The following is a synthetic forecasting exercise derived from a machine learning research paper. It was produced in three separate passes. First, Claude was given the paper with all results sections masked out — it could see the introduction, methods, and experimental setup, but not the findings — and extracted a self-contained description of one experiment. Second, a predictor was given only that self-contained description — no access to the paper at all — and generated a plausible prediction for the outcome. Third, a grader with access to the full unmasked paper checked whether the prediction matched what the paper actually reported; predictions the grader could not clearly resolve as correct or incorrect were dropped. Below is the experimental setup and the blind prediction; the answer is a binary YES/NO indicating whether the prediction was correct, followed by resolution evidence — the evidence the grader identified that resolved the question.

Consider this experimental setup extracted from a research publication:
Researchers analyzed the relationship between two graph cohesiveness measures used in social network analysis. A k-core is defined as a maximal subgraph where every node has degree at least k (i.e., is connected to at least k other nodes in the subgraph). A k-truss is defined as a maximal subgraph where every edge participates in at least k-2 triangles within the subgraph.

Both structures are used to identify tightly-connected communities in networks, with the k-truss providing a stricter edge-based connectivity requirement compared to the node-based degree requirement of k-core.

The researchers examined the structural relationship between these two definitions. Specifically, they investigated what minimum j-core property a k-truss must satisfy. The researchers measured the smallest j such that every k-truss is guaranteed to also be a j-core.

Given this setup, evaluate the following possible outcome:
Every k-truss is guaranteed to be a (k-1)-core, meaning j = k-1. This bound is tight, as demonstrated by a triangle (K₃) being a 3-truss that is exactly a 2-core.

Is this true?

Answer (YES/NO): YES